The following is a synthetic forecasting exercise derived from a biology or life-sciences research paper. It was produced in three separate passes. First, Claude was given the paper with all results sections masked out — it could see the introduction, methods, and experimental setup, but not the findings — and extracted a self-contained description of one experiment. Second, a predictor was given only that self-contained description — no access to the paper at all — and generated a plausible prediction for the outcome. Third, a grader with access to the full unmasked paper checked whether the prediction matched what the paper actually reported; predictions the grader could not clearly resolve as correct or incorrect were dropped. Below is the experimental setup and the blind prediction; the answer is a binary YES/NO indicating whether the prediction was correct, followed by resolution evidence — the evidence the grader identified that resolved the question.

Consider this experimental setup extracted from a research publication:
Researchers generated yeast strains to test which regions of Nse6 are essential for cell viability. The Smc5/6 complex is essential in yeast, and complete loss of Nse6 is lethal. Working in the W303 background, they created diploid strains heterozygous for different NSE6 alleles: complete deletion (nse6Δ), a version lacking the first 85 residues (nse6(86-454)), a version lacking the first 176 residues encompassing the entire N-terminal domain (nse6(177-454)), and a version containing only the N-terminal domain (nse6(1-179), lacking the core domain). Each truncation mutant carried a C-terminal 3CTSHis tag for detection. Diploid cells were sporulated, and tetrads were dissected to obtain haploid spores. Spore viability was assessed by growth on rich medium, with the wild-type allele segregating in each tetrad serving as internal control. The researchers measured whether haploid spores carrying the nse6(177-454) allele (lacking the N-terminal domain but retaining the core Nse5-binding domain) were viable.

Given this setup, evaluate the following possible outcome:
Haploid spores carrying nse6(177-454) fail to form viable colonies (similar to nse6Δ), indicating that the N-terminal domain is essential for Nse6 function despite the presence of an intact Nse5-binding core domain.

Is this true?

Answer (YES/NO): YES